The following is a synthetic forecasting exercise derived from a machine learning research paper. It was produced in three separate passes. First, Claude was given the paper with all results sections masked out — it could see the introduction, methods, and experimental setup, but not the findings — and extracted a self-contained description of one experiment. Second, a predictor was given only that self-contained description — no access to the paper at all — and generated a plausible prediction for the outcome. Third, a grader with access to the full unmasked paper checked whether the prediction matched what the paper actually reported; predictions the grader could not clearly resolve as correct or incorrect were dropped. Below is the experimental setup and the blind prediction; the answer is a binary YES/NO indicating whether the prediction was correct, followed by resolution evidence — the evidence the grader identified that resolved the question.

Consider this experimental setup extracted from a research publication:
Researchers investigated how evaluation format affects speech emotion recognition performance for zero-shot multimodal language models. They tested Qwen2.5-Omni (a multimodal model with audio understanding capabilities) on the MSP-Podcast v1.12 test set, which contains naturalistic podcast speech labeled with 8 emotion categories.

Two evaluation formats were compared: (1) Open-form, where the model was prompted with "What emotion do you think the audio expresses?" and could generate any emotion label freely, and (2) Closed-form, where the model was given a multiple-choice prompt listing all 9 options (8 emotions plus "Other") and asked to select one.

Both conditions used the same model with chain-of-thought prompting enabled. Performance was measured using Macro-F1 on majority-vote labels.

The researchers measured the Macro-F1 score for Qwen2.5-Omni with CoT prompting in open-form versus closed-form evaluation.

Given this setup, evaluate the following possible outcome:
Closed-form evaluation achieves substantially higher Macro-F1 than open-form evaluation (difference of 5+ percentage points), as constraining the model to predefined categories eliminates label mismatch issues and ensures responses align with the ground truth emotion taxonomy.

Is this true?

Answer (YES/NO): NO